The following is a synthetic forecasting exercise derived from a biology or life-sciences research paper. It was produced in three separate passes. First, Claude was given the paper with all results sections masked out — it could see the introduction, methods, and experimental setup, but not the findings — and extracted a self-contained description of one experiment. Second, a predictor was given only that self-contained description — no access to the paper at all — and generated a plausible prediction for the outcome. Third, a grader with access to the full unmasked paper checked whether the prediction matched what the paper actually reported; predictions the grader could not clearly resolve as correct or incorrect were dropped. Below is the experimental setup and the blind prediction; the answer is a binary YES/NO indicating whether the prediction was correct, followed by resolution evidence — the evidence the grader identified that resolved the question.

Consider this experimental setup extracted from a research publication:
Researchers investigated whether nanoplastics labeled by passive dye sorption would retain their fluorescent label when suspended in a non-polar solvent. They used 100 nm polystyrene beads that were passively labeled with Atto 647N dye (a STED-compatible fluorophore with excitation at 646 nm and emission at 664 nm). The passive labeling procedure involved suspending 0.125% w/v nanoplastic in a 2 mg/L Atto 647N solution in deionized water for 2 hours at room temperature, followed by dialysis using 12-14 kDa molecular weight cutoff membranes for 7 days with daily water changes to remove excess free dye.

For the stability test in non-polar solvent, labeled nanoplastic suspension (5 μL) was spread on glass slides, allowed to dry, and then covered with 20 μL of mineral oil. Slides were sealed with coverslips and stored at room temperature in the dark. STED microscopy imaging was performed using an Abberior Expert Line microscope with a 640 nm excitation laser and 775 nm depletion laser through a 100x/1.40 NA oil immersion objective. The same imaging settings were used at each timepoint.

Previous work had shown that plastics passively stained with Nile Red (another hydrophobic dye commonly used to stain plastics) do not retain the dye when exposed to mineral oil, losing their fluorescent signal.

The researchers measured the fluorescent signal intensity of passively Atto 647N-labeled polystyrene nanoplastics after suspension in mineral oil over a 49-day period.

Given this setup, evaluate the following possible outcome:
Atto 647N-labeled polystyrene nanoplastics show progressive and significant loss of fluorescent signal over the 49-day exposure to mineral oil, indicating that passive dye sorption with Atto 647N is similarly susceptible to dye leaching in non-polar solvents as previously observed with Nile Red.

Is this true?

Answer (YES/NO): NO